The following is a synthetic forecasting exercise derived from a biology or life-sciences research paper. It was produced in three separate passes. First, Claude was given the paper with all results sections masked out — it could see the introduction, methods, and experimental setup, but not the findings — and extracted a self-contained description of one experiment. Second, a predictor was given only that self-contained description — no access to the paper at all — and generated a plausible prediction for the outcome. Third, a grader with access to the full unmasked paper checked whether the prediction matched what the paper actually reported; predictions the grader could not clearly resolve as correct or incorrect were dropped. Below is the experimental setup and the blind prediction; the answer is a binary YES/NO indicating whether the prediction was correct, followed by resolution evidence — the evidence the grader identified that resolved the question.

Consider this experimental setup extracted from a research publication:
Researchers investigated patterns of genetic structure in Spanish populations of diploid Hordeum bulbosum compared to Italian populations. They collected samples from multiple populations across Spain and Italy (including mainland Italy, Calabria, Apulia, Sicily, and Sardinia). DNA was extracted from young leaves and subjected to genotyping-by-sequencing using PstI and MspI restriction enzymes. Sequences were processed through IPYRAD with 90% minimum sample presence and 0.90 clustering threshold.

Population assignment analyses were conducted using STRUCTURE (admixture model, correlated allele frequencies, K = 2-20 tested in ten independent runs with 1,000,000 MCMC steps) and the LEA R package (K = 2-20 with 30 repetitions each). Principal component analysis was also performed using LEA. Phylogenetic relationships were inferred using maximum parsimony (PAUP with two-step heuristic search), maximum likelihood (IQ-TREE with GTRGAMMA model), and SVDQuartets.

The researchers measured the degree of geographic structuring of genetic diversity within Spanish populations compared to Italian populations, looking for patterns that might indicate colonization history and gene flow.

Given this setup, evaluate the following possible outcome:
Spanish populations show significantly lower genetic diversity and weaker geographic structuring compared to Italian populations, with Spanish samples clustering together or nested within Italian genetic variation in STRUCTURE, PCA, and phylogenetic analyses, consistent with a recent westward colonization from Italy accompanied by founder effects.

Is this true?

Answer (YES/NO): YES